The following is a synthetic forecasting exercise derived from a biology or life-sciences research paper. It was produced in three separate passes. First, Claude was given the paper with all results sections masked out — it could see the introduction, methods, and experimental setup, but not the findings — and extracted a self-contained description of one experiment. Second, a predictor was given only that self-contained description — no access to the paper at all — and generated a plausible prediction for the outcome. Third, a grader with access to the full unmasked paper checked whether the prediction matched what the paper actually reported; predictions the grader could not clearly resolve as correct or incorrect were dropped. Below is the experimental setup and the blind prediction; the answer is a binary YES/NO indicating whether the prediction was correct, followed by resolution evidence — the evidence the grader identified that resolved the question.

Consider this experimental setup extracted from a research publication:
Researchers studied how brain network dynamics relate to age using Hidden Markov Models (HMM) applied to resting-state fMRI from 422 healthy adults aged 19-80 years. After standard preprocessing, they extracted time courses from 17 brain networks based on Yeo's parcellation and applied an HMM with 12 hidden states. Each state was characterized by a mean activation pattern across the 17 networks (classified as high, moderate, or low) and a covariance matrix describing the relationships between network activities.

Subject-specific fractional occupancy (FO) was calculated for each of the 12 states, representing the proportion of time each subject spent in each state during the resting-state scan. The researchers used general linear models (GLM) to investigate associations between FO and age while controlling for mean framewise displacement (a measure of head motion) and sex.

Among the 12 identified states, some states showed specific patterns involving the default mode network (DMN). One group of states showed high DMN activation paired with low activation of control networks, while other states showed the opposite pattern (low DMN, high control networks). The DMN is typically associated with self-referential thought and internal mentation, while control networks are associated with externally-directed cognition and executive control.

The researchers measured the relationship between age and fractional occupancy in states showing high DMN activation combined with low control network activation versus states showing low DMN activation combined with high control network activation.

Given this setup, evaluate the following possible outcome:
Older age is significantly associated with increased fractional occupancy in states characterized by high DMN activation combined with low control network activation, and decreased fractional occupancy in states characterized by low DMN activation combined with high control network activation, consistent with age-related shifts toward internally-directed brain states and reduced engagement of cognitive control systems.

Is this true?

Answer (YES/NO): NO